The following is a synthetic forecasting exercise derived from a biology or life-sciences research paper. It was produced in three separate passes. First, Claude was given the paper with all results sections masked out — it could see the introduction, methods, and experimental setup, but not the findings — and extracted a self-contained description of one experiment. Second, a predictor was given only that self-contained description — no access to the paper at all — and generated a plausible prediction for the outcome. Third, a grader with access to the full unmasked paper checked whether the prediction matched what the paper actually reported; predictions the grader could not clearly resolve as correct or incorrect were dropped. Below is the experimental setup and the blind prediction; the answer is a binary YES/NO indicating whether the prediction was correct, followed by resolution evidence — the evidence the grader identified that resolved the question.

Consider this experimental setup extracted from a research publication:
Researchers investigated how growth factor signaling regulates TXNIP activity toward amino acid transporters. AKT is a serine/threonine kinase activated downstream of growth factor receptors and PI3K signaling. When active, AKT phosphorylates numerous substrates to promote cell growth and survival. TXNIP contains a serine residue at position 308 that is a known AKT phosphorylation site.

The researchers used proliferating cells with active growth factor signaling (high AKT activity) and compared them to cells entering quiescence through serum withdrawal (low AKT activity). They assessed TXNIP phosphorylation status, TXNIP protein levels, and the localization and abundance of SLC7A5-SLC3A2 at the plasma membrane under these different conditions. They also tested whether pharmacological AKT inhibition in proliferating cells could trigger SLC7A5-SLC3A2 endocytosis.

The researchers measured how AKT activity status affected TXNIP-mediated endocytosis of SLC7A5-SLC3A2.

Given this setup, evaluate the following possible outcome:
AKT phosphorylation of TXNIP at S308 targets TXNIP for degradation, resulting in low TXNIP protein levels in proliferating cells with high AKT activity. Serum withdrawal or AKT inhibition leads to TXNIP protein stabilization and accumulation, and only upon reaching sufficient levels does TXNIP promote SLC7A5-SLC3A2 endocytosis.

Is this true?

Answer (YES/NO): NO